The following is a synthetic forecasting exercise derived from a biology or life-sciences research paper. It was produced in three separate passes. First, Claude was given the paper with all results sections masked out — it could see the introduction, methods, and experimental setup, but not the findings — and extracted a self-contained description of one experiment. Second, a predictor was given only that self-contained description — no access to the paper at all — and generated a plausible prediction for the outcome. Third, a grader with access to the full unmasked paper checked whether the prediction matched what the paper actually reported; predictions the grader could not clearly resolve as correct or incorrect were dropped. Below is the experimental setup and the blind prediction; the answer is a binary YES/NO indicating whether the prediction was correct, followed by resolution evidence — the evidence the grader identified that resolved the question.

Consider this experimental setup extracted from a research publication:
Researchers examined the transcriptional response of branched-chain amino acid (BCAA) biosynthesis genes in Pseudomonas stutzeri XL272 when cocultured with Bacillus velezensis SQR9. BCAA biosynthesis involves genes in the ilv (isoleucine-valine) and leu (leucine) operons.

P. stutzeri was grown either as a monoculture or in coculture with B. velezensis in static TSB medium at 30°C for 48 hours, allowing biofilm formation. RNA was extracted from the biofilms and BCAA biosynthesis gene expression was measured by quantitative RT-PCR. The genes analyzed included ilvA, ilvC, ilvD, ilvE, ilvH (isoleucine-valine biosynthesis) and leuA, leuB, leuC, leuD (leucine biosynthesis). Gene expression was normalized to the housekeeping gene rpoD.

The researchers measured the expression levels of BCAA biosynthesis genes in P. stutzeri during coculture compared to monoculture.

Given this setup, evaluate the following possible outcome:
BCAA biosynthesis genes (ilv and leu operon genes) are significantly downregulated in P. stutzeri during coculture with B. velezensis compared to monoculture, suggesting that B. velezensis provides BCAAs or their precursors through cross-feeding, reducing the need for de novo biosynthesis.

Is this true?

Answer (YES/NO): NO